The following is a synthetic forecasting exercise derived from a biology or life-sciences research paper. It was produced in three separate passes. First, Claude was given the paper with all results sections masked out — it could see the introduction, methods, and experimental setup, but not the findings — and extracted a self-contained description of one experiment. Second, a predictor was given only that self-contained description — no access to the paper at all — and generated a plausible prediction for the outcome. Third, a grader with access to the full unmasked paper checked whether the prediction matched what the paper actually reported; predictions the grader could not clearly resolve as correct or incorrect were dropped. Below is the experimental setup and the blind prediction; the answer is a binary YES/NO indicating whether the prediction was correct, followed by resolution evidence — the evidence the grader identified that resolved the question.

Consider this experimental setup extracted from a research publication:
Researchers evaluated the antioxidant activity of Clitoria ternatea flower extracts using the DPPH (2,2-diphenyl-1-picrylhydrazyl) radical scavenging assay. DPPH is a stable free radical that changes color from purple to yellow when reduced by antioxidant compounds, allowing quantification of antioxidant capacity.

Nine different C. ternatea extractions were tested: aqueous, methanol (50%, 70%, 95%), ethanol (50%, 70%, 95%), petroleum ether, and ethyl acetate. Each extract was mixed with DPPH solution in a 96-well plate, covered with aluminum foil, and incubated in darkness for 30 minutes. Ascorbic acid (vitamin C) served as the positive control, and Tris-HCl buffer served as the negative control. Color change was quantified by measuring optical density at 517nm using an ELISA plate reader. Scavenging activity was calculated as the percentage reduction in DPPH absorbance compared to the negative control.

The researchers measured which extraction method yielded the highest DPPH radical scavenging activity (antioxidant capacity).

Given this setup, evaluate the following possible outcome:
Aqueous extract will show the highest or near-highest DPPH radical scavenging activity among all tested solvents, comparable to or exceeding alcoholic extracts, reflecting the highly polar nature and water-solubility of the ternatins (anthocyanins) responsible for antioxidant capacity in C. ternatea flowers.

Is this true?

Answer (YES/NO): YES